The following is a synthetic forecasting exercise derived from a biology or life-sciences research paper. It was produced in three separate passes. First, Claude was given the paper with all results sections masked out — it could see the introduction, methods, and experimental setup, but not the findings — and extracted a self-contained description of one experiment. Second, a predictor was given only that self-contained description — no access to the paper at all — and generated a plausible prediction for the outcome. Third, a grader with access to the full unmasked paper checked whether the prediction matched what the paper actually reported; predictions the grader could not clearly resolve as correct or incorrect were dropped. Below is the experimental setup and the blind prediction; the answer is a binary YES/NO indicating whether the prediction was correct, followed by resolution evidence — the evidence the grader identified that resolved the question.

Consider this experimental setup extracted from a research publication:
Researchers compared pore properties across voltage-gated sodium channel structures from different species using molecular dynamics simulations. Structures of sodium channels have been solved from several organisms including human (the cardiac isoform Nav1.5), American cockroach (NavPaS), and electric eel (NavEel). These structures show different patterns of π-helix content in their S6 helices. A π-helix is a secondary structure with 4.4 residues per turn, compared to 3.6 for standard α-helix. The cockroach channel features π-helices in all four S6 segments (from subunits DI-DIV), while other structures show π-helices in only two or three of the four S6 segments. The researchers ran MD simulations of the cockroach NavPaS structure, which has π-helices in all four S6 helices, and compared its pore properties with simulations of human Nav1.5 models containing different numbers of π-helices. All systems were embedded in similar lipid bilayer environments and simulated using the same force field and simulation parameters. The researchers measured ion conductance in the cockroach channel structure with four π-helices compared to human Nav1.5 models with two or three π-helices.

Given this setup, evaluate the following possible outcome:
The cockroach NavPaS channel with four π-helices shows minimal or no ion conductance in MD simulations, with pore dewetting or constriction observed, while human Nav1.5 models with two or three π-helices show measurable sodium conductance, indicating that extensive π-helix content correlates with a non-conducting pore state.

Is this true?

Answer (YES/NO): NO